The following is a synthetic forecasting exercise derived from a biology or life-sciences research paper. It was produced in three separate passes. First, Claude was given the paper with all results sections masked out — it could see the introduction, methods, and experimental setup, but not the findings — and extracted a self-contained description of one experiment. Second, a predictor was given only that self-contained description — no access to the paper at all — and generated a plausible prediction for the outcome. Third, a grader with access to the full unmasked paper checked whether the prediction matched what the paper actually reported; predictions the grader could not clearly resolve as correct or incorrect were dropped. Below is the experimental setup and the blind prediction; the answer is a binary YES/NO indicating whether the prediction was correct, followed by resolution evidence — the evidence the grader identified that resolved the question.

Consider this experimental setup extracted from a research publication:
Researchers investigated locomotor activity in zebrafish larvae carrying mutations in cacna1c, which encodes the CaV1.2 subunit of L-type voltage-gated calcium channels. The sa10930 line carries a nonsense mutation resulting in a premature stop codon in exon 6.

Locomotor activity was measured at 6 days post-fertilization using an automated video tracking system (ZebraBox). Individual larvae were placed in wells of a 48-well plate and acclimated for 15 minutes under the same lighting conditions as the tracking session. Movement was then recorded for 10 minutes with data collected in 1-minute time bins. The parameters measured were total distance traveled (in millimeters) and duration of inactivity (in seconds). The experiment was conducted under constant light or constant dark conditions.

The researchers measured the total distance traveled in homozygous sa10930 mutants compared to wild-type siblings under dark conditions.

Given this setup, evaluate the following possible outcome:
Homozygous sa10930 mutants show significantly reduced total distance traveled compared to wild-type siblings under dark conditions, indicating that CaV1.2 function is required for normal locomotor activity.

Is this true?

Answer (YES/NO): YES